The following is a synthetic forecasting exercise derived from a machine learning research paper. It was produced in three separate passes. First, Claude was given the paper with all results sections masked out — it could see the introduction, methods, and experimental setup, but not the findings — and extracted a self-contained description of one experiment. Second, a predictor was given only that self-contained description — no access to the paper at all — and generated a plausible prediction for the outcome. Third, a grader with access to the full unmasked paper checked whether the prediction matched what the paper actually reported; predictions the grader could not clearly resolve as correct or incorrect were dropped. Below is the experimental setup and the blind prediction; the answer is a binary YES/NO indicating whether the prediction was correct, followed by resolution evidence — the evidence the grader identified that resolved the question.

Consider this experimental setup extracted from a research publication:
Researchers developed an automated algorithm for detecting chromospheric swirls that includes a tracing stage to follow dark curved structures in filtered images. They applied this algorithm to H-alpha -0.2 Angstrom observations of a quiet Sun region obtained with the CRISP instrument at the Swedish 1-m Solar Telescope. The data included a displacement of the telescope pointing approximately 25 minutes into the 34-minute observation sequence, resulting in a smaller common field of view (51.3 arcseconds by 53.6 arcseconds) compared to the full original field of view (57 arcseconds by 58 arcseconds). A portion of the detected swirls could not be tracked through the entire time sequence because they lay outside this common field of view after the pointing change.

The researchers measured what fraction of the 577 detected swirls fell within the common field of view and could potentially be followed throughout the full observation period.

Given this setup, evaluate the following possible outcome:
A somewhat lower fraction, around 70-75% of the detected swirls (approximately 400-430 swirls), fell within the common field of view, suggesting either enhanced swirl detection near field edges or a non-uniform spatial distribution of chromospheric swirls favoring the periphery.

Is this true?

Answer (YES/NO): NO